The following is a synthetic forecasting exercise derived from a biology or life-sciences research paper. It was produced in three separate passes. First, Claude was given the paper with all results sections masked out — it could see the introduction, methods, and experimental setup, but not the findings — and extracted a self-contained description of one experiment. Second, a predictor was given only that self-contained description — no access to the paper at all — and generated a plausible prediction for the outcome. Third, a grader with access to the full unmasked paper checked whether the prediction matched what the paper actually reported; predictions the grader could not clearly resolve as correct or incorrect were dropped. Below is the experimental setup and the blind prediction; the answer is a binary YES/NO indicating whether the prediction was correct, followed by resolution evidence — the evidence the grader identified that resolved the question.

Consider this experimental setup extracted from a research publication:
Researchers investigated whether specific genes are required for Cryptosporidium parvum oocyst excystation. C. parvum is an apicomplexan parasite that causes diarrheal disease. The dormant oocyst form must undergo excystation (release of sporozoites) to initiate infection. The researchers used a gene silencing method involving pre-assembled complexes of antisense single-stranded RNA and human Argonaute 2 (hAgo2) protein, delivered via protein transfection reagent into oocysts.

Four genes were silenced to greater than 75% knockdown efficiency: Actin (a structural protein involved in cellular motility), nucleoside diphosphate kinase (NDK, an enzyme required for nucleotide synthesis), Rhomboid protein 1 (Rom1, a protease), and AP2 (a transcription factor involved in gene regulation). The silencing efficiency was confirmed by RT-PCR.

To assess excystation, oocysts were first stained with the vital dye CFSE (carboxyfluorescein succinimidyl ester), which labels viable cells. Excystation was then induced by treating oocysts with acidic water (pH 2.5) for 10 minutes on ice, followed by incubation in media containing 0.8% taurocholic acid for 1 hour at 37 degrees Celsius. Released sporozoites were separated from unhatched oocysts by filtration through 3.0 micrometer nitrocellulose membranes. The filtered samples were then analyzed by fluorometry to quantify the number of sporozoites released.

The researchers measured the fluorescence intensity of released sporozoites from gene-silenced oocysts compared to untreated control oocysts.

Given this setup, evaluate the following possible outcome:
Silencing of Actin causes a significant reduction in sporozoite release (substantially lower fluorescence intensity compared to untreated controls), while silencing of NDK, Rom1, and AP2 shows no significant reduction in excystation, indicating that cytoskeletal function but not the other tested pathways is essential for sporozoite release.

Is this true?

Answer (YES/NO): NO